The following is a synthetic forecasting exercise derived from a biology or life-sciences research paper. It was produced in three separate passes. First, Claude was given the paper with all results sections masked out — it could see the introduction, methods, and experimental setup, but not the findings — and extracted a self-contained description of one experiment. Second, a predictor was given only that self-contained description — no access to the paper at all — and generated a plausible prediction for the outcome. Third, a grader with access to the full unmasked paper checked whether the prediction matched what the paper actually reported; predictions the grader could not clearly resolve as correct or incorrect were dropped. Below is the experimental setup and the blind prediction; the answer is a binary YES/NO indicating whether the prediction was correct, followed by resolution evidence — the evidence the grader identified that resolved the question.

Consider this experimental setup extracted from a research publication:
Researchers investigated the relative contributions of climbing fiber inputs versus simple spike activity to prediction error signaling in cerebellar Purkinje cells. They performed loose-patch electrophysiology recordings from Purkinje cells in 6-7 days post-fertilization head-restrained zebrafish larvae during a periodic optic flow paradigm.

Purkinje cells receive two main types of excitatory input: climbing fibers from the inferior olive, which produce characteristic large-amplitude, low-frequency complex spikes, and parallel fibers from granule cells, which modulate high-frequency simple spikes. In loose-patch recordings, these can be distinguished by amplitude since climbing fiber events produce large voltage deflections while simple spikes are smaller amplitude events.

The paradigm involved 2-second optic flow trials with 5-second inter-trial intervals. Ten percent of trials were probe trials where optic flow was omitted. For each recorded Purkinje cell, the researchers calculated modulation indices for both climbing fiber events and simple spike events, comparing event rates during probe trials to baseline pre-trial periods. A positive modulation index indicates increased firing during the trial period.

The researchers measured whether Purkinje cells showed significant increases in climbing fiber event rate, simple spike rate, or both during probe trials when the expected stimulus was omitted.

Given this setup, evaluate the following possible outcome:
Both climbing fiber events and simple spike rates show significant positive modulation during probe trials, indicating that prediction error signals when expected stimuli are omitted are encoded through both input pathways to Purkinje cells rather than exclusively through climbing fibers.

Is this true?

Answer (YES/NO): NO